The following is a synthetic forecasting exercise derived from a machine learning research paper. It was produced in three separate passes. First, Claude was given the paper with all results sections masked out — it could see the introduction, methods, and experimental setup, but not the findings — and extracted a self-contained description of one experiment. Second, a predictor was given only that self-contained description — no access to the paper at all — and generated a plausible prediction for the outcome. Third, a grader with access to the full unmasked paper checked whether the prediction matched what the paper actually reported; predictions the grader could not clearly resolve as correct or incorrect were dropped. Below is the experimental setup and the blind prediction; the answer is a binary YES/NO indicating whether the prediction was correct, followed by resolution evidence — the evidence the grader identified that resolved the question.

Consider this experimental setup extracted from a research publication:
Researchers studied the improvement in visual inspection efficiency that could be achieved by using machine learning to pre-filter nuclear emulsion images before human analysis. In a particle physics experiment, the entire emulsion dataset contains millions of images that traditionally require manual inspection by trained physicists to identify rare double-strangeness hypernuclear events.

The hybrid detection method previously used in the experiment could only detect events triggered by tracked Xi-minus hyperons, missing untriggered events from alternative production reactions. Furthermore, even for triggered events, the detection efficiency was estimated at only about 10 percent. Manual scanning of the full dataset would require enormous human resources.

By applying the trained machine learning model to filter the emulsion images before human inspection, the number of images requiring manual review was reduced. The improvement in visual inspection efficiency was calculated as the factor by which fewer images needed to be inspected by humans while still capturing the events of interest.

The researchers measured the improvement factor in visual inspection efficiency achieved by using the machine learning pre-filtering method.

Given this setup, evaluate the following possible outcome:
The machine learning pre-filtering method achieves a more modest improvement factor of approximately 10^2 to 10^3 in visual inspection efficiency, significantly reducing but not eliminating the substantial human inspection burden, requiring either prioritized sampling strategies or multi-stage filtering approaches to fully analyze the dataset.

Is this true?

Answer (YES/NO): YES